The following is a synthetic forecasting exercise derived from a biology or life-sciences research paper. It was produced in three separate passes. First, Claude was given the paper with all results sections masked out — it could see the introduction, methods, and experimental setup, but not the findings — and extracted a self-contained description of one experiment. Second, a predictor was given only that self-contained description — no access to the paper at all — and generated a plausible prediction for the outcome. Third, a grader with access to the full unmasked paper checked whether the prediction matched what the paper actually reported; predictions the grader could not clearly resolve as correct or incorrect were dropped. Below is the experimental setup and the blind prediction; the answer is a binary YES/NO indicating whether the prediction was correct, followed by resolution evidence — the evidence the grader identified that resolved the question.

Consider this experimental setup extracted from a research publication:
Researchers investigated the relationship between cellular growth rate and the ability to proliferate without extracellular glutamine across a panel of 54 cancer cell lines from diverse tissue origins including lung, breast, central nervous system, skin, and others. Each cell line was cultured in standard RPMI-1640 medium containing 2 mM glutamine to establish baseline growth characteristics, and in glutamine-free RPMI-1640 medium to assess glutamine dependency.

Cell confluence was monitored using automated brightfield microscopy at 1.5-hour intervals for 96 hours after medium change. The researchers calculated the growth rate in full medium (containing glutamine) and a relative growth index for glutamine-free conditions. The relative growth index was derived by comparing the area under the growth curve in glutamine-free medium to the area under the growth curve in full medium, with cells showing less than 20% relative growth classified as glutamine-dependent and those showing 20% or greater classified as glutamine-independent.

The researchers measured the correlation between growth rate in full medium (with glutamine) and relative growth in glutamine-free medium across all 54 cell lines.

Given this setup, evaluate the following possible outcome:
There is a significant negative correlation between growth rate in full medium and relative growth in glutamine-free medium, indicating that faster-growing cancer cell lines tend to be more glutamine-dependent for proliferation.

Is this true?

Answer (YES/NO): YES